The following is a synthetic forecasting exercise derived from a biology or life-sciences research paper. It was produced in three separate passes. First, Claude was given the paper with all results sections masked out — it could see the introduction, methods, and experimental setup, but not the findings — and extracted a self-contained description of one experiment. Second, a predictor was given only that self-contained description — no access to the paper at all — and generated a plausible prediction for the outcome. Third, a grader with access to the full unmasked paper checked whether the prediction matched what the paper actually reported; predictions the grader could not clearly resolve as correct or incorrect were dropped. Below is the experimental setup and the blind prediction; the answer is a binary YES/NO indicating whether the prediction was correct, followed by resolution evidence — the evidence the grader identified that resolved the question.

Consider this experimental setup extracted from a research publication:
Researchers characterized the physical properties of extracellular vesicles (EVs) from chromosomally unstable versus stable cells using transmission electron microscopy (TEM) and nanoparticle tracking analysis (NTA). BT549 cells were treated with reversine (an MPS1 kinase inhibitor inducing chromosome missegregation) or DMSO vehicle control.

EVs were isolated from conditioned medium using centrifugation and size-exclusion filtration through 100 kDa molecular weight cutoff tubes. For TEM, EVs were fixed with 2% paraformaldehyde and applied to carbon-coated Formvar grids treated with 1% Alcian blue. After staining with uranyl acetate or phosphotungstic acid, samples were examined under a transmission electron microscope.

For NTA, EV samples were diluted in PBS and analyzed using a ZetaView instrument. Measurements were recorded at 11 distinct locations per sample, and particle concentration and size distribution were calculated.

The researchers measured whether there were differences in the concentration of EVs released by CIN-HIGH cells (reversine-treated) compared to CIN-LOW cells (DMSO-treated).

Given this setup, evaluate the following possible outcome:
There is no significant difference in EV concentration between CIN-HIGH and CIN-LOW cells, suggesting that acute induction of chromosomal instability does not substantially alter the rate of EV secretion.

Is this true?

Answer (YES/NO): NO